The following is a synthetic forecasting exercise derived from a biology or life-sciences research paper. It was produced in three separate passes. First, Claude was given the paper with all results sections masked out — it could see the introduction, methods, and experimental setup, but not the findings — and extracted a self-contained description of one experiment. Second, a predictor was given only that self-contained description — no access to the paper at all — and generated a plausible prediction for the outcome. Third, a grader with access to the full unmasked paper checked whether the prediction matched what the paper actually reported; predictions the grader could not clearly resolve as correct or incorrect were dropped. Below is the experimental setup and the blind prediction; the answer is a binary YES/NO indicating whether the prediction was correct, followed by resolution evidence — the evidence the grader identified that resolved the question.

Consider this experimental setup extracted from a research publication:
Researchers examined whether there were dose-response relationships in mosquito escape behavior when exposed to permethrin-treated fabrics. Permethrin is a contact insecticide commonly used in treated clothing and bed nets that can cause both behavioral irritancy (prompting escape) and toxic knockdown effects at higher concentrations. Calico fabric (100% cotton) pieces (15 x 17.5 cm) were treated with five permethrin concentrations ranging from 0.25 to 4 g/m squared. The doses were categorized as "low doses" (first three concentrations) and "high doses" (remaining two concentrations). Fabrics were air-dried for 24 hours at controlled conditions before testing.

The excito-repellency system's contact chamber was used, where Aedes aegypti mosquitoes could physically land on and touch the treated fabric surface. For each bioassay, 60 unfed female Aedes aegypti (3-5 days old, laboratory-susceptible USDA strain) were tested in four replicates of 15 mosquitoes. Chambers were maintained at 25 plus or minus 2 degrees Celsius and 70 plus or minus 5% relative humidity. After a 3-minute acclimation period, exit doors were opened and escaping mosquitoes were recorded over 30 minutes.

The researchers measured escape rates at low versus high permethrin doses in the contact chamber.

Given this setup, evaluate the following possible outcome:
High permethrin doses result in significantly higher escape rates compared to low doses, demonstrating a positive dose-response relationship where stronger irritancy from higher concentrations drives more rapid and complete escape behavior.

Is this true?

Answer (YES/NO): NO